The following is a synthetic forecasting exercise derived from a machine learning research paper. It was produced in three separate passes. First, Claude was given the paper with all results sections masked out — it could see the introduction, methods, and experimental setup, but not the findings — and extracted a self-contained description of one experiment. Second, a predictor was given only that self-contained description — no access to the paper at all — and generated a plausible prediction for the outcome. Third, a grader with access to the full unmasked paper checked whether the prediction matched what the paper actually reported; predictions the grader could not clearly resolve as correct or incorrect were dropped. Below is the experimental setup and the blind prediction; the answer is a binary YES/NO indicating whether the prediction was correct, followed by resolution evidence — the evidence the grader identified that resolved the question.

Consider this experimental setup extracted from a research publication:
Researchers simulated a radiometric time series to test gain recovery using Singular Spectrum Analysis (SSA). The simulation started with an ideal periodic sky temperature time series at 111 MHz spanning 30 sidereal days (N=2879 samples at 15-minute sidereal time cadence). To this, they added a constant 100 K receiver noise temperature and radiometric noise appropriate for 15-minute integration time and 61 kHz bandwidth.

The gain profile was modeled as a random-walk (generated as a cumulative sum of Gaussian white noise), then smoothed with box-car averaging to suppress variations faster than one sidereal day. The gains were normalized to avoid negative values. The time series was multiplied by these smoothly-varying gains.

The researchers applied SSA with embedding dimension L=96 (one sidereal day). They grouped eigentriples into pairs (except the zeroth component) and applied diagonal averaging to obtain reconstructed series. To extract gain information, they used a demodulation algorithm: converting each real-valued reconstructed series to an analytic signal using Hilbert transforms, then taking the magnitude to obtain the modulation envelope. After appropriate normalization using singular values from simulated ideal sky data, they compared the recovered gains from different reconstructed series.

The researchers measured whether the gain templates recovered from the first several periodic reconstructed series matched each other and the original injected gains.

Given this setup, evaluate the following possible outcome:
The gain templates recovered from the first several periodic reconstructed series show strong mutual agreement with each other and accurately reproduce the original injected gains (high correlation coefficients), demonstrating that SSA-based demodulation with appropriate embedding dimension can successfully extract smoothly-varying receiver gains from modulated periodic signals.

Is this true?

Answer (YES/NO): YES